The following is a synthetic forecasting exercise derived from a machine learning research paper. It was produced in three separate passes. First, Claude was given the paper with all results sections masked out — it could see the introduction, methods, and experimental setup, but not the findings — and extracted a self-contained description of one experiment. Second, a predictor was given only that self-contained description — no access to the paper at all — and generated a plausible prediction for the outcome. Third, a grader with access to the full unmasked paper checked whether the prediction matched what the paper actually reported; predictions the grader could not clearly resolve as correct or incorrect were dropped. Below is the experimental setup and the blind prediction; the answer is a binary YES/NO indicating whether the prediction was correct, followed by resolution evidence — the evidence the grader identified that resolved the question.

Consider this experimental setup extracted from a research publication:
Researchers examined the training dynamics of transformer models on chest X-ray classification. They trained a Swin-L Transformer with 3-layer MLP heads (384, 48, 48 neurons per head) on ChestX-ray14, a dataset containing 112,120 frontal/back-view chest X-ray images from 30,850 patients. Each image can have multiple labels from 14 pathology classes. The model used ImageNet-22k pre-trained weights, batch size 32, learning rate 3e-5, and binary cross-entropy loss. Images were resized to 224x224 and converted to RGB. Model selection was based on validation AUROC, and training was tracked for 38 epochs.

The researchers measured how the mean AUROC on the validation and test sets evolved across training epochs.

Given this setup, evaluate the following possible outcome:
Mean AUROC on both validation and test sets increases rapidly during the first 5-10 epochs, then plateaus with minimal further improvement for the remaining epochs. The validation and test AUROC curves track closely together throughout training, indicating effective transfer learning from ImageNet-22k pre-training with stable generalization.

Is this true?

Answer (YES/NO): NO